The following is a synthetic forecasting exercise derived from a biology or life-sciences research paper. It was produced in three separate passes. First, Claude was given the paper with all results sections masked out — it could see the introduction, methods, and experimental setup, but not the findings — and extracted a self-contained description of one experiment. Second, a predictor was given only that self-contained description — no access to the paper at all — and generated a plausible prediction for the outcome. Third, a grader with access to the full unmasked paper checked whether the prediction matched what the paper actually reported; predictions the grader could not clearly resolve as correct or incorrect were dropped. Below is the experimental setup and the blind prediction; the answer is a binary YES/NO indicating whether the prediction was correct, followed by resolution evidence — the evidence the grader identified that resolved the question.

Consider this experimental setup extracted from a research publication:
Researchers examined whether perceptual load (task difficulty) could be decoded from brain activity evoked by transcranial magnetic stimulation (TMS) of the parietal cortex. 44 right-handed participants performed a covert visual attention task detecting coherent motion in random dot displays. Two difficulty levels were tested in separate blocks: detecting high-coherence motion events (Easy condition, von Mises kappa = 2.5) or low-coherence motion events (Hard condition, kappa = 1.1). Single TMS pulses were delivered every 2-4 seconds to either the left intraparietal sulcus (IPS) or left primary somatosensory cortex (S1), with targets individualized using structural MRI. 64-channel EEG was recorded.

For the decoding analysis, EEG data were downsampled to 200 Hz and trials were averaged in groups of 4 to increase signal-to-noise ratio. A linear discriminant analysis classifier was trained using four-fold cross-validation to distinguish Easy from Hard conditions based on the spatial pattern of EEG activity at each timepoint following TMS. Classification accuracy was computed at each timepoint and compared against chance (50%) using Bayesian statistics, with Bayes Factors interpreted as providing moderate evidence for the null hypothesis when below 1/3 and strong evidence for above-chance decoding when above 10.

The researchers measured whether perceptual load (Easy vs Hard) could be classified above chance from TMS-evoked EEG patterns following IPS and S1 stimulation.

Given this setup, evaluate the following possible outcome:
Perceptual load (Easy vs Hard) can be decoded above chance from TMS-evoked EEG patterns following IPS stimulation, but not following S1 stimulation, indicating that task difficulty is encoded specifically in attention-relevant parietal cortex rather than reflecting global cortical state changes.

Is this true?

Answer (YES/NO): NO